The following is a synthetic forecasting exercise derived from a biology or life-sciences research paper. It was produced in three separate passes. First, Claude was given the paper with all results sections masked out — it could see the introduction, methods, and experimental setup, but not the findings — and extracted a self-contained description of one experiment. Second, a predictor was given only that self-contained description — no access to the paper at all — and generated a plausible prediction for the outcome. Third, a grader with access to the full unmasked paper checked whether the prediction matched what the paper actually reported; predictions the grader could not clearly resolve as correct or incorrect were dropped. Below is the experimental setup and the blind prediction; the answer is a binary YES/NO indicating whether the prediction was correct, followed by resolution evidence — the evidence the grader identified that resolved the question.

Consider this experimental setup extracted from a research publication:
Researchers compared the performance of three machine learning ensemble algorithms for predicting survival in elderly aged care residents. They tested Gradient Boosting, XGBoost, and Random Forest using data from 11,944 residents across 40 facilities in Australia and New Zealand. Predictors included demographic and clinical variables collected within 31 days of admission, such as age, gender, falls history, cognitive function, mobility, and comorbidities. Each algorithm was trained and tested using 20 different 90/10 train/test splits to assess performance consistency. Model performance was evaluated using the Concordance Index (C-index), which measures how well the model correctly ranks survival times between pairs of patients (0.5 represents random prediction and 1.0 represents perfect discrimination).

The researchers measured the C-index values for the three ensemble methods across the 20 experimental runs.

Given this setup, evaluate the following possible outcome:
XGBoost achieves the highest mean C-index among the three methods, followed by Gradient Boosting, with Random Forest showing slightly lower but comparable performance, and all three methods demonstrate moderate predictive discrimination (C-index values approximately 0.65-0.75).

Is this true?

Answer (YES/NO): NO